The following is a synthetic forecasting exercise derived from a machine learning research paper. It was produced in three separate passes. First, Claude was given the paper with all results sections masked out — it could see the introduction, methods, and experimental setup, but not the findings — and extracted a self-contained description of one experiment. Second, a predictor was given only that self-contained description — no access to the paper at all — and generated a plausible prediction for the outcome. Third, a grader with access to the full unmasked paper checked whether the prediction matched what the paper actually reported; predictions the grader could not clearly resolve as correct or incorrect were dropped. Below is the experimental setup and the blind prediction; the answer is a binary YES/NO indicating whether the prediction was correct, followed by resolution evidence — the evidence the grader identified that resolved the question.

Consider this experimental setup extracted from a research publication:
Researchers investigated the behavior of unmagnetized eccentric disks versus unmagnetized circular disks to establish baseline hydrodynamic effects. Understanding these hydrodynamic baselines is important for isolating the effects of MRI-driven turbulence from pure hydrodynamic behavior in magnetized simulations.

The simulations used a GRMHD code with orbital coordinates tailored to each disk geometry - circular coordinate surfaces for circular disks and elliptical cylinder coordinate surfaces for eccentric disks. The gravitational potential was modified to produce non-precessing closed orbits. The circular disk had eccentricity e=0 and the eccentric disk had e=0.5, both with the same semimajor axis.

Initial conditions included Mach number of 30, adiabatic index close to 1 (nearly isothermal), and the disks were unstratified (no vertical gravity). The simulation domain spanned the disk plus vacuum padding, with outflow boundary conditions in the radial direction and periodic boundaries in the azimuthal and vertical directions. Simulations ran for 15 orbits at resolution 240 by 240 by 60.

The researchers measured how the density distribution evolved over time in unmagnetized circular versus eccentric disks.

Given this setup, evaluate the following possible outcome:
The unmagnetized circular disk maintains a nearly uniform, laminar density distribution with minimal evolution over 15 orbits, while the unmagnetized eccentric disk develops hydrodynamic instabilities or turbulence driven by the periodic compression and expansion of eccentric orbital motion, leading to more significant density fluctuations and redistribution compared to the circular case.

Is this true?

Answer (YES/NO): NO